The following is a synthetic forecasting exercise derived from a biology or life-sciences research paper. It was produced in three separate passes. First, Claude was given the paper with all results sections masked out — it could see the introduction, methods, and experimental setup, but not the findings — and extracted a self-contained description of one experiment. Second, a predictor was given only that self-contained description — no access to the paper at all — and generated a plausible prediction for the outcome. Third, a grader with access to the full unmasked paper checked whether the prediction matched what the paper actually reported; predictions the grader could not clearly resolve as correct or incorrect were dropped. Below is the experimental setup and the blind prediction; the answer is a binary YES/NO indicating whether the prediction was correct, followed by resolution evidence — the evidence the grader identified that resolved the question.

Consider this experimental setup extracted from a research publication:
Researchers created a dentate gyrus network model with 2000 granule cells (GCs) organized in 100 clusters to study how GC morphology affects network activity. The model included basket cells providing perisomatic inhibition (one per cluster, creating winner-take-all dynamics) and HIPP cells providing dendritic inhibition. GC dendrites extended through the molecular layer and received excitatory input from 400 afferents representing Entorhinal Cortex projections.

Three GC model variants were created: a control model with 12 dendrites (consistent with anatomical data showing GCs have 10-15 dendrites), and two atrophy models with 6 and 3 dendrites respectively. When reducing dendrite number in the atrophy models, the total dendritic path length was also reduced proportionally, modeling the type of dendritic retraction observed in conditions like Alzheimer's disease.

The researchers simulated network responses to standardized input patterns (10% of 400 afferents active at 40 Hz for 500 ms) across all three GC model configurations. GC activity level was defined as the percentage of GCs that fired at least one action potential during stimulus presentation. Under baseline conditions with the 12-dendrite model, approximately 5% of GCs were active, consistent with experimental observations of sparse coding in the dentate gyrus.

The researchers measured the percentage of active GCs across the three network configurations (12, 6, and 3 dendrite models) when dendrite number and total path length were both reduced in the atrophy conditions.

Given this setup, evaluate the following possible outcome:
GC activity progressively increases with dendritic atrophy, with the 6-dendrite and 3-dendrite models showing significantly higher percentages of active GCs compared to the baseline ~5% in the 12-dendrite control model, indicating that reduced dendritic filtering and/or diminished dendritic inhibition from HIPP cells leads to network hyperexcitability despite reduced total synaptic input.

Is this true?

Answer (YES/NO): YES